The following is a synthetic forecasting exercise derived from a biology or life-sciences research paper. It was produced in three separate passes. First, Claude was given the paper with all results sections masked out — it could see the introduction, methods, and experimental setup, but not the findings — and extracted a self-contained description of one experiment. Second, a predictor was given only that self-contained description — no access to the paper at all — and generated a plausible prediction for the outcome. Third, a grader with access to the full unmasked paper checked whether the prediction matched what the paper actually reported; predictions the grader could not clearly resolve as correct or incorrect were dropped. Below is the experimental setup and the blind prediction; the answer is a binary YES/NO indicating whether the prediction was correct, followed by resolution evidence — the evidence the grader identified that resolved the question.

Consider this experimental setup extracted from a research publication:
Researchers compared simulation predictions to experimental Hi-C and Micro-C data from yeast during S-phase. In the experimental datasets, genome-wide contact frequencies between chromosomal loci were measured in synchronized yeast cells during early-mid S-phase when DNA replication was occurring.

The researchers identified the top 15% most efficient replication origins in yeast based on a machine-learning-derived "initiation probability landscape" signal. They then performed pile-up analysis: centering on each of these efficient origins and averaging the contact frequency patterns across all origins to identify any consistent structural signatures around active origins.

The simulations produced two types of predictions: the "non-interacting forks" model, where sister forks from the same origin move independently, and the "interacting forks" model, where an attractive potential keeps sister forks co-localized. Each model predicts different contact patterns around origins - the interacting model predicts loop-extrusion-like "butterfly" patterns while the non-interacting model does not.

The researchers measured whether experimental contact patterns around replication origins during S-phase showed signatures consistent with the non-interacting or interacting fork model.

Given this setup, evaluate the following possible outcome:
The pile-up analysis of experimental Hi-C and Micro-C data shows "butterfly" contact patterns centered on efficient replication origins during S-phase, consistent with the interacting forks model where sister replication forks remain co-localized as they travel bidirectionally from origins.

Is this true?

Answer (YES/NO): YES